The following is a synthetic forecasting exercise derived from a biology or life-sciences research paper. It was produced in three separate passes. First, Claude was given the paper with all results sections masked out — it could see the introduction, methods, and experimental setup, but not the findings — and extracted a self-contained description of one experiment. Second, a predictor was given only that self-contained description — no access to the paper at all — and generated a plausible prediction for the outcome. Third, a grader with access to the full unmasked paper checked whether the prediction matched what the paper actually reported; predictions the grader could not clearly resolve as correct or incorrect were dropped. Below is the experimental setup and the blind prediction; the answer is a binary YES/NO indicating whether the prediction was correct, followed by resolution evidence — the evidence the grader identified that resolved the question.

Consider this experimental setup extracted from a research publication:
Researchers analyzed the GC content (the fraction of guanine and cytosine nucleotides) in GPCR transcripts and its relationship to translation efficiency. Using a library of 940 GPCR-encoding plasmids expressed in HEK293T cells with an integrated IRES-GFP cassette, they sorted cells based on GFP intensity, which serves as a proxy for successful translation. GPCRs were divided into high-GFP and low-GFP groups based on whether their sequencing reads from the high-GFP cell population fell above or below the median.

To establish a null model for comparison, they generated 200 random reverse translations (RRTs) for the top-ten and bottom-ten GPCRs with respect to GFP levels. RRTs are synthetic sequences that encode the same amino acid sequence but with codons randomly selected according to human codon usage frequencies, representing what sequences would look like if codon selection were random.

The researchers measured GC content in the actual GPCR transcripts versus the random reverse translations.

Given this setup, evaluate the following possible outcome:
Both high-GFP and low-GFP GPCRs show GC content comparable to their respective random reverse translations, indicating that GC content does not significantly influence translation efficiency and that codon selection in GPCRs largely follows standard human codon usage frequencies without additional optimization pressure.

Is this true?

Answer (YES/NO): NO